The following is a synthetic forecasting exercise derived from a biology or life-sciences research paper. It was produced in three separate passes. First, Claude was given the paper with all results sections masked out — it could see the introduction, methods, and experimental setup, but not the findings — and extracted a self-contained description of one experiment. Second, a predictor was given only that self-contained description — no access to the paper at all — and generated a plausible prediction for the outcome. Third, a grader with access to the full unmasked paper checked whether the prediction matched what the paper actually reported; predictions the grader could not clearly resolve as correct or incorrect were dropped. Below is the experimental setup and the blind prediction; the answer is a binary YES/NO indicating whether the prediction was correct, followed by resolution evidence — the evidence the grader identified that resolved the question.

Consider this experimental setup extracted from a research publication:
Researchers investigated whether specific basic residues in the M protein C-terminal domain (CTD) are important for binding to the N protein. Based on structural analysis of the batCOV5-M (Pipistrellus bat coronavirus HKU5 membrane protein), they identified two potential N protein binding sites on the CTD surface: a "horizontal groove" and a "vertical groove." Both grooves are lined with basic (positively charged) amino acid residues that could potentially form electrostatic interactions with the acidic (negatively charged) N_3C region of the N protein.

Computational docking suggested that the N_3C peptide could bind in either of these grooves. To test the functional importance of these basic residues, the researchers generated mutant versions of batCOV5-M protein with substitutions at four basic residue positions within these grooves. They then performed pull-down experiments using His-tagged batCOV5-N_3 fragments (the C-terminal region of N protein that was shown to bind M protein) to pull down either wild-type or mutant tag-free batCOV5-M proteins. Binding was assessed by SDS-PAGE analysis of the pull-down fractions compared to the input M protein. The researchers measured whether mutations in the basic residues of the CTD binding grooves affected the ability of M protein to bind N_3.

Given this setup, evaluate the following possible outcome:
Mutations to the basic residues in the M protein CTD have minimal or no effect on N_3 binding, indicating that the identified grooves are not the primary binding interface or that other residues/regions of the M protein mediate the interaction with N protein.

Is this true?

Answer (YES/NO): NO